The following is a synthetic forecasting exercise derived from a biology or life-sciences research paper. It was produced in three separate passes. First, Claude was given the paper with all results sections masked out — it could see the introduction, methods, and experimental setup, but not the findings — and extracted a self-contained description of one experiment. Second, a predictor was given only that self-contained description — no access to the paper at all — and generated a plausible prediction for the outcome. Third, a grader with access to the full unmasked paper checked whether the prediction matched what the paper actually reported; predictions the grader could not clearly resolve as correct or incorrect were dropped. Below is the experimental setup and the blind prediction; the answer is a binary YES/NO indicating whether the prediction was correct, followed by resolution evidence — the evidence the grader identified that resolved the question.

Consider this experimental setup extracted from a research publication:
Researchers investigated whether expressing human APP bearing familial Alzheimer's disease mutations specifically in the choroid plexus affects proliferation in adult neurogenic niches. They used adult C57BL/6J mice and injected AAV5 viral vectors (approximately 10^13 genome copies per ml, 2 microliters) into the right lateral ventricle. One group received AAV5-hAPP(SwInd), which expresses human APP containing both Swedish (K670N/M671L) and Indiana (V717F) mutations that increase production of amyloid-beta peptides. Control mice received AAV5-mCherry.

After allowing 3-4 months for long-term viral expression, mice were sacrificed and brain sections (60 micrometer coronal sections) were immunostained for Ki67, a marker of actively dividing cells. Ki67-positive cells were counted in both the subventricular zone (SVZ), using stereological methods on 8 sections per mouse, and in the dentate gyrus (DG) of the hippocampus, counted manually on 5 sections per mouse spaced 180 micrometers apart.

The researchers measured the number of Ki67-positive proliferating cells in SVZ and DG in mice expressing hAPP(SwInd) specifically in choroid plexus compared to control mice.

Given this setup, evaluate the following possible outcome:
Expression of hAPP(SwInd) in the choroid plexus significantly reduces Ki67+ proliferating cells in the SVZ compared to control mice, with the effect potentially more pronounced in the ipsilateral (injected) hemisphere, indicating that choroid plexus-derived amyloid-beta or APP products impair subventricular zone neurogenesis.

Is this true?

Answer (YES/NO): NO